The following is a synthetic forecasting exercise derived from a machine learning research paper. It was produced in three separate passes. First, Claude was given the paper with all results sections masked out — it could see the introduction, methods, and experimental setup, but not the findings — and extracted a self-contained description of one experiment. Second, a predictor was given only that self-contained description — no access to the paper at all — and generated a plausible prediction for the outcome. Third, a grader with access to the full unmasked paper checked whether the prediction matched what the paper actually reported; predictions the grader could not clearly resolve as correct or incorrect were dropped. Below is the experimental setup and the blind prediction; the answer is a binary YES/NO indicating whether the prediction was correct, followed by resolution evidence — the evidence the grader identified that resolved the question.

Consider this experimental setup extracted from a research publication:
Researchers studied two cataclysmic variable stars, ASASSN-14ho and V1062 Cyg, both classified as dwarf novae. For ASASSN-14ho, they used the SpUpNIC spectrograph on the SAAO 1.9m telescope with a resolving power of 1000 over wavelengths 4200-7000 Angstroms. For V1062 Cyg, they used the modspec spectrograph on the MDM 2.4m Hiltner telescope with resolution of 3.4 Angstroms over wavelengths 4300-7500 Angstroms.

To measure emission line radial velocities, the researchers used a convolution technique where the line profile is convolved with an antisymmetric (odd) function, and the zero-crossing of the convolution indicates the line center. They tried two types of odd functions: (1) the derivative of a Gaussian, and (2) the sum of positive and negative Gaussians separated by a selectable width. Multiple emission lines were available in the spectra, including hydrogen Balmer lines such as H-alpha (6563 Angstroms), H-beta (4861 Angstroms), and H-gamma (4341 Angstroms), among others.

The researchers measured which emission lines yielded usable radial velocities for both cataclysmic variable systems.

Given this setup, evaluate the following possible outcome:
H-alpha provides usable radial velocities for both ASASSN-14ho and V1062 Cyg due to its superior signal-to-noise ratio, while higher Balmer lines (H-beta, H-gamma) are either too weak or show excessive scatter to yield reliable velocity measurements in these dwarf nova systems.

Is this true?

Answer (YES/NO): YES